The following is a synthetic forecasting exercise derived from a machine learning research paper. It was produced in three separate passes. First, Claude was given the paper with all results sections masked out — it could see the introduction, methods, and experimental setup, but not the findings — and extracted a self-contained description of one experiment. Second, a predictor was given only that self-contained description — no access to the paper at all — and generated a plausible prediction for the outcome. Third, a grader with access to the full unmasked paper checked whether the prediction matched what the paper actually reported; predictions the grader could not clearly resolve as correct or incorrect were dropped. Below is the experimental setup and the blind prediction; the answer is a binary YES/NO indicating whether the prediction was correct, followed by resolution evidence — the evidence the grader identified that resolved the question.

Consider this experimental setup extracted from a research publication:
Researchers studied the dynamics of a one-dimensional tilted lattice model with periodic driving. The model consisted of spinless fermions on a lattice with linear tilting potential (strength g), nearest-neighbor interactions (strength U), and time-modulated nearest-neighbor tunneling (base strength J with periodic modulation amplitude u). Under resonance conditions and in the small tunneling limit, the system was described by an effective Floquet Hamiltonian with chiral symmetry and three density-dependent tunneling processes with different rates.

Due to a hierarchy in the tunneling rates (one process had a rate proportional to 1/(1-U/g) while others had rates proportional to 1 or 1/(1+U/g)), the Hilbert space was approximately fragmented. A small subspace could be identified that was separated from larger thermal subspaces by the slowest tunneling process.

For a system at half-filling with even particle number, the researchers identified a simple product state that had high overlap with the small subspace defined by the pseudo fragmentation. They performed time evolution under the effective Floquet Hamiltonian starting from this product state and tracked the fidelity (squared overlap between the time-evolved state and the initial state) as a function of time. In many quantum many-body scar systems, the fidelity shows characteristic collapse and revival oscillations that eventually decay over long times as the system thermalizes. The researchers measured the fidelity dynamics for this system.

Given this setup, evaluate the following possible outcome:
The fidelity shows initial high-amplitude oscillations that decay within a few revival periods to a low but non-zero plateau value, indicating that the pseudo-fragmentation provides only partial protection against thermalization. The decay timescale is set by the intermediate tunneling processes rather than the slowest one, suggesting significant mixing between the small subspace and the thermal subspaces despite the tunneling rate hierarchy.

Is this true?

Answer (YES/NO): NO